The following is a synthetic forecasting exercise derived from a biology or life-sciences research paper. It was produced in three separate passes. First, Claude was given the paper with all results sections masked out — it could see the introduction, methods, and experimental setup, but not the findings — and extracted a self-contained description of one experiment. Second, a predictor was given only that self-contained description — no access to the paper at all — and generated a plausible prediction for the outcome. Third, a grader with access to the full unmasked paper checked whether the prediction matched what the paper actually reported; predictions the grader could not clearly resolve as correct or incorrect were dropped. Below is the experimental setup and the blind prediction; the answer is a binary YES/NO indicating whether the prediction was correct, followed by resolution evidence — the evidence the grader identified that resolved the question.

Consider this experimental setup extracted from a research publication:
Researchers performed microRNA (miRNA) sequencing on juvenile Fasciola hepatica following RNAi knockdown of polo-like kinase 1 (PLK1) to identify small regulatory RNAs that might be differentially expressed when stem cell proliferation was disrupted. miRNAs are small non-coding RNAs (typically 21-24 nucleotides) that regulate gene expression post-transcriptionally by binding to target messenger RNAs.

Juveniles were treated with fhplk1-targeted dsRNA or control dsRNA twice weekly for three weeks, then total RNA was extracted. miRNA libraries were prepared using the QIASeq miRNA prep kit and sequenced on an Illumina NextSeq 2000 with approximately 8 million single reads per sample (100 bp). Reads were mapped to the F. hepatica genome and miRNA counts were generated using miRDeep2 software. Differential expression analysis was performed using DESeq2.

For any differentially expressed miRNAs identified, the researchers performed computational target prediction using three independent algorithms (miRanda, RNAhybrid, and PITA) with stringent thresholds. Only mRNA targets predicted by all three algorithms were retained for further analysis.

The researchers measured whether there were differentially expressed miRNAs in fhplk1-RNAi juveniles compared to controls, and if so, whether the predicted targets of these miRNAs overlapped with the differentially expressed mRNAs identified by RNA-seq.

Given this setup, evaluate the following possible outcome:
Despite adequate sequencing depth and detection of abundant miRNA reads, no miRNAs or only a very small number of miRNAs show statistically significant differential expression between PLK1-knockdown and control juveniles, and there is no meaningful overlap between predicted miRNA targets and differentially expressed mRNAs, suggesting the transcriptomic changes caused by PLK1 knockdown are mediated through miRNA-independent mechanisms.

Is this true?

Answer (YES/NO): NO